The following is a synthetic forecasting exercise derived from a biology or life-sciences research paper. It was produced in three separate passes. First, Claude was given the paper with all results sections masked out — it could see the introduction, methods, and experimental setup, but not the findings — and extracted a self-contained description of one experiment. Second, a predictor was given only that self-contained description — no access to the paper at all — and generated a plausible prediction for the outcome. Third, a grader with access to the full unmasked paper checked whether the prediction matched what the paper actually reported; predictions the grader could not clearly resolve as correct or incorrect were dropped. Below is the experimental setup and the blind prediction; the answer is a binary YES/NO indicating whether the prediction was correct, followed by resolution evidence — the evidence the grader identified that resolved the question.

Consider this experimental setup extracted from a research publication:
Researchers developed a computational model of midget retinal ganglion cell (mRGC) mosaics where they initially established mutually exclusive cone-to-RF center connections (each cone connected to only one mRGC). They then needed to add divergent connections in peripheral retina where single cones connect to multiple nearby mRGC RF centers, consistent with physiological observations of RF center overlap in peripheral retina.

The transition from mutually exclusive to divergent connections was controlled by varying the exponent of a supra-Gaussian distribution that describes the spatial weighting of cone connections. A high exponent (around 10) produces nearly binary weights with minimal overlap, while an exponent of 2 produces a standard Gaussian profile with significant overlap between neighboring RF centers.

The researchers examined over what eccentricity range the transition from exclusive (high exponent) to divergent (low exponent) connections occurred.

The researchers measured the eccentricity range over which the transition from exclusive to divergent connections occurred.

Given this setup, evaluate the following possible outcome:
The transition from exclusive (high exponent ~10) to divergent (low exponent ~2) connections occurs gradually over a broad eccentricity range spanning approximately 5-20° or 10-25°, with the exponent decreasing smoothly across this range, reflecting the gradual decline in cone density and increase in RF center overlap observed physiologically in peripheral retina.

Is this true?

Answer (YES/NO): NO